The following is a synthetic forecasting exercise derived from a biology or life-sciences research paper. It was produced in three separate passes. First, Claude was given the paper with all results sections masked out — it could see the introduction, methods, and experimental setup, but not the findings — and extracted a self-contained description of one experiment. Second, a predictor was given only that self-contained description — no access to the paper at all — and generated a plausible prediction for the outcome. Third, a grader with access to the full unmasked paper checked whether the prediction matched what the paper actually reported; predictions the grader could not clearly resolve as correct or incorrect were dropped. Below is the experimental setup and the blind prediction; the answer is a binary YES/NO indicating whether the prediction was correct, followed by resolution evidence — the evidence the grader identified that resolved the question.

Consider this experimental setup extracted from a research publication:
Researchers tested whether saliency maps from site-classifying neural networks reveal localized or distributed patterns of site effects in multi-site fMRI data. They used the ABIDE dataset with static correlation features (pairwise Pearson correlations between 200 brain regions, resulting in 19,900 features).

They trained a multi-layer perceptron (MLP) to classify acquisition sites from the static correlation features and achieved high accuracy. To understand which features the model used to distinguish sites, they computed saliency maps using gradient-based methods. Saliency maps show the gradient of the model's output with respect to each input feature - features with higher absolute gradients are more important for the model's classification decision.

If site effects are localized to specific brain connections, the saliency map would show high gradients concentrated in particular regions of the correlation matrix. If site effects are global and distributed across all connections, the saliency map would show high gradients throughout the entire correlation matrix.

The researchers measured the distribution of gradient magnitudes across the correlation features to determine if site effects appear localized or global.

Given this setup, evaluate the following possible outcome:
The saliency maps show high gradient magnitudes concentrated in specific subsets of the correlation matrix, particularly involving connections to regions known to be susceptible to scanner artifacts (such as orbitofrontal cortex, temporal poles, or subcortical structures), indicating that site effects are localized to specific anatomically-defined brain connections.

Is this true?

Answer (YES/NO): NO